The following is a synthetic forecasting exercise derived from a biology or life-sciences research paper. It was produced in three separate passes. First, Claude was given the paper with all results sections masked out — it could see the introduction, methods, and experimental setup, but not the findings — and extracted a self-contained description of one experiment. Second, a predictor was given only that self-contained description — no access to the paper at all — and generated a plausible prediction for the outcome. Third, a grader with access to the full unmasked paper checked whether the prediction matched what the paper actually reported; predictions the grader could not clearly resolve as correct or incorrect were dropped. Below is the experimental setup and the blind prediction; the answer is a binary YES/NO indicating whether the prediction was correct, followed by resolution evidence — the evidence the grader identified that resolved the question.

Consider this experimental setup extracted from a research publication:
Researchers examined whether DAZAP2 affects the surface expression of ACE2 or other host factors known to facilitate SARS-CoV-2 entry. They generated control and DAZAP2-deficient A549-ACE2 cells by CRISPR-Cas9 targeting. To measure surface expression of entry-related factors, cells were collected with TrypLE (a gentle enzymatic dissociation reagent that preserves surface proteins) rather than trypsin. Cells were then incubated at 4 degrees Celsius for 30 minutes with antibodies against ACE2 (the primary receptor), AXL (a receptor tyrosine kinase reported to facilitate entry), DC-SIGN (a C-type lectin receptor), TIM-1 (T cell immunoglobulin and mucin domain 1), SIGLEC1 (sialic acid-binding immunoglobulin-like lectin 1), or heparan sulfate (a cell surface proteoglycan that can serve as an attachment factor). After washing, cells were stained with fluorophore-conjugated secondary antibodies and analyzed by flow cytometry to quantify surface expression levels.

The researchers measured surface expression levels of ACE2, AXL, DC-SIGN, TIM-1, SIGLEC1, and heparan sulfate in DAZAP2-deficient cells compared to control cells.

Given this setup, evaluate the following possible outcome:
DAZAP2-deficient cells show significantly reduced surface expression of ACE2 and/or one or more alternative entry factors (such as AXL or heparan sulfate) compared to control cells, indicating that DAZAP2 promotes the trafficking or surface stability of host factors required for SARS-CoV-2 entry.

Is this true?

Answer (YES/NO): NO